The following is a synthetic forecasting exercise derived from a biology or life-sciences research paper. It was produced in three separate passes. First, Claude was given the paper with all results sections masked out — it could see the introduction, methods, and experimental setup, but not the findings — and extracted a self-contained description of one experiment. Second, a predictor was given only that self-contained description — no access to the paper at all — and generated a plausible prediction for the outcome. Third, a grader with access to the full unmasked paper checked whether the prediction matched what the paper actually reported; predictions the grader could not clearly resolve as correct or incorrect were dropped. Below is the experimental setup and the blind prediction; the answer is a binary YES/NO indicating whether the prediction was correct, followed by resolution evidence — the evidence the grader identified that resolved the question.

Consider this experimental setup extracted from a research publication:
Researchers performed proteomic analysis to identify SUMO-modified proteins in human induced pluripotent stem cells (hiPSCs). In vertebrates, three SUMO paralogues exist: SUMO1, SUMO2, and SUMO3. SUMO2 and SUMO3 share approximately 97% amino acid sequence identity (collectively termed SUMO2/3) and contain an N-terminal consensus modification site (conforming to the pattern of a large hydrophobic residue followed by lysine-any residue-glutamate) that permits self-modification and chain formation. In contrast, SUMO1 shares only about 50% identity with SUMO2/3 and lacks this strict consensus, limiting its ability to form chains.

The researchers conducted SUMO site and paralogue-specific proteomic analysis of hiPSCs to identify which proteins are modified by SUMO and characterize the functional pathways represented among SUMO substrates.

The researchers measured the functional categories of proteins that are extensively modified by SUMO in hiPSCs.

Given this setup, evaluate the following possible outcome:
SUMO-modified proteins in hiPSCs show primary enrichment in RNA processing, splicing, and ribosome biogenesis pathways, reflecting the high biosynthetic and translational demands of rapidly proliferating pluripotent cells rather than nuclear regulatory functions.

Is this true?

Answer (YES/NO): NO